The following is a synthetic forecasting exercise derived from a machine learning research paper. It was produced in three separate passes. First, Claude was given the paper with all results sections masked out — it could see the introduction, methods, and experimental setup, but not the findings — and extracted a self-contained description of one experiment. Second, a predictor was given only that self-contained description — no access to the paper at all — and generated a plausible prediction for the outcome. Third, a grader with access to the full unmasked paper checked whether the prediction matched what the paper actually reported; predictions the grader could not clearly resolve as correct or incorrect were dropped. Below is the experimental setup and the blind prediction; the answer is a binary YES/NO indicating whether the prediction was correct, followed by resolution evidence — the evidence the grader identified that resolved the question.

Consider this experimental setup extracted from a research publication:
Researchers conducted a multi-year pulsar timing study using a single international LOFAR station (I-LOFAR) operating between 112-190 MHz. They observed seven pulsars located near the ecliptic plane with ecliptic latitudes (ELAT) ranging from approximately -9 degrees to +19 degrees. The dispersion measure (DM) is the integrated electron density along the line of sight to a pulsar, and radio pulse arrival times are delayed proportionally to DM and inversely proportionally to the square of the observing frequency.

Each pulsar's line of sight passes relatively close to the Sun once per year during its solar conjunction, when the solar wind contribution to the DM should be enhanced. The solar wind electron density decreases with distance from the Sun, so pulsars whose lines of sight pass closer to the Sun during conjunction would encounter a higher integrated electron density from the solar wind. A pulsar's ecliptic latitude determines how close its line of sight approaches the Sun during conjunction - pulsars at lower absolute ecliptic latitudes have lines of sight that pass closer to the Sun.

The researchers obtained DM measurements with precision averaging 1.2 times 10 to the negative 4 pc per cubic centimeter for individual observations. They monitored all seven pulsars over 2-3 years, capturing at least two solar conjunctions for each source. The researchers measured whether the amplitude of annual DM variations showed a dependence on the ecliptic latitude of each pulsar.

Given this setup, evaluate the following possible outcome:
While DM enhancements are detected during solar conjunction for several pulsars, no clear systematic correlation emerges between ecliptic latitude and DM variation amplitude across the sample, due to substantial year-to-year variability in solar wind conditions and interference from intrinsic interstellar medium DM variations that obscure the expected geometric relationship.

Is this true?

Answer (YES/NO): NO